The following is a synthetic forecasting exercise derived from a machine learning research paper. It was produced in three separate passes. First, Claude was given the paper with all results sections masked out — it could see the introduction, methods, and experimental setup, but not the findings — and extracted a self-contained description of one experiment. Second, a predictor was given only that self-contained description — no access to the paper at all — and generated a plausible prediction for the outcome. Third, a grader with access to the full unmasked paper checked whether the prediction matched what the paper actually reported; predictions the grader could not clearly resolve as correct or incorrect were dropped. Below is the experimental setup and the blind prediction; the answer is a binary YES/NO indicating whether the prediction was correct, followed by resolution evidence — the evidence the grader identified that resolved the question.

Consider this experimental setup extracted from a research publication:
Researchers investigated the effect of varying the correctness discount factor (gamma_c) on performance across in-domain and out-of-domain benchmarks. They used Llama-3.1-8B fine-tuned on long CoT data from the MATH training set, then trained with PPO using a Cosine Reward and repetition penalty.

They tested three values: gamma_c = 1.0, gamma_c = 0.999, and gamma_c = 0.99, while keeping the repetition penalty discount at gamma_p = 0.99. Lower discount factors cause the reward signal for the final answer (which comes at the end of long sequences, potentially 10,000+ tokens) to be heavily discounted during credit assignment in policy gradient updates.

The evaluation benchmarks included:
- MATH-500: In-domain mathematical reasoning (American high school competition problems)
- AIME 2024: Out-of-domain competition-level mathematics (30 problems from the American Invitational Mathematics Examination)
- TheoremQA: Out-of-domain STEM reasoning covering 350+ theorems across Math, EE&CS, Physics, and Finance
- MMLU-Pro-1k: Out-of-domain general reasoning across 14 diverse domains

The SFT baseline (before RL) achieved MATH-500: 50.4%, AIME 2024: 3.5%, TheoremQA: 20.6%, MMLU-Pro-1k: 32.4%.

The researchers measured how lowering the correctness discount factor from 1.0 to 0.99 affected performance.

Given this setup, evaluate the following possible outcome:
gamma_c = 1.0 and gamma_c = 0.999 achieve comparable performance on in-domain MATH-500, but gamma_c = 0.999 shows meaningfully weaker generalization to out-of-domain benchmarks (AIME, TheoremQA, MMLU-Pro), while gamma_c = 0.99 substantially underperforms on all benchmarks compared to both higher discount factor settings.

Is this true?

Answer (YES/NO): NO